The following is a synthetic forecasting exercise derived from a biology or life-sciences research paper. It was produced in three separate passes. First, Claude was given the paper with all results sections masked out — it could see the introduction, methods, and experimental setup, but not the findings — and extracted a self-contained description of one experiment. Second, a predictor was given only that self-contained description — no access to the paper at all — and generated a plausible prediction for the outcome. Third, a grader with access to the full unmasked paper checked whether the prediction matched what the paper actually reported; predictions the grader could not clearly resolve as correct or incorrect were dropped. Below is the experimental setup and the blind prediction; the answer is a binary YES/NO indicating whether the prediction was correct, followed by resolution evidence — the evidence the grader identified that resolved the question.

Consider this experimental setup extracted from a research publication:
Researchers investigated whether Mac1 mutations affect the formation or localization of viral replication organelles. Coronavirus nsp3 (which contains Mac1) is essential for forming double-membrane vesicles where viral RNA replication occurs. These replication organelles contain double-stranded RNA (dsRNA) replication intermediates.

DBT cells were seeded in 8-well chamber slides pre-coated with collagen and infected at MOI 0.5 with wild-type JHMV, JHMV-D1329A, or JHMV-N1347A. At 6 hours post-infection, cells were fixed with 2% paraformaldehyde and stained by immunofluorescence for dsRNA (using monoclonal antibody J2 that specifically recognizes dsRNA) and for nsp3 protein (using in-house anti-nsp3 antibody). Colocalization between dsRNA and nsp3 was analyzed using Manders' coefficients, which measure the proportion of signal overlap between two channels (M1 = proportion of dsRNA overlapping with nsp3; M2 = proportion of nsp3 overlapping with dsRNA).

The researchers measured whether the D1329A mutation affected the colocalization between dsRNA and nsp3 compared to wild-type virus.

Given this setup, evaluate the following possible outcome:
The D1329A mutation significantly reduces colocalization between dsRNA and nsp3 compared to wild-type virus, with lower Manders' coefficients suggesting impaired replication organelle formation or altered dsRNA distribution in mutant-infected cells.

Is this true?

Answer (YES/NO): NO